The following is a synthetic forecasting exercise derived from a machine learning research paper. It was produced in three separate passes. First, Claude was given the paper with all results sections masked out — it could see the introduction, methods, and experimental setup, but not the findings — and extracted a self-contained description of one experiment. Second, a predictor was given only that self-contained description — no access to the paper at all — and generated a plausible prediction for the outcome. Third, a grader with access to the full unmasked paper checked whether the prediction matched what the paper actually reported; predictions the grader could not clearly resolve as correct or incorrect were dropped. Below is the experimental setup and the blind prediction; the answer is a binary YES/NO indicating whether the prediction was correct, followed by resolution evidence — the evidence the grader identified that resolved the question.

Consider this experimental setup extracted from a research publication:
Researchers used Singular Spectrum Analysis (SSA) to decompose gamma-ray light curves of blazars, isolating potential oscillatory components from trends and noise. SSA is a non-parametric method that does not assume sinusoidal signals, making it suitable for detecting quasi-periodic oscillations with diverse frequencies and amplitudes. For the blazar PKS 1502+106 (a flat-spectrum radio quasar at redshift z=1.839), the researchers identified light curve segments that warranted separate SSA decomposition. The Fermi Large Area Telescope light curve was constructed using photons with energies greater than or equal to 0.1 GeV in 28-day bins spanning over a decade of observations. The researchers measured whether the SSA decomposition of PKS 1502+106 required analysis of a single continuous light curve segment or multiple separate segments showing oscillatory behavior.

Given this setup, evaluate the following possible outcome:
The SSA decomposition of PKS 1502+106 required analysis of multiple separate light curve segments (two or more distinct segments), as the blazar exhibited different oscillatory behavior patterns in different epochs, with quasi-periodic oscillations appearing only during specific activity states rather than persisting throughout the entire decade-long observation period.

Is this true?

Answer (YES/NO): YES